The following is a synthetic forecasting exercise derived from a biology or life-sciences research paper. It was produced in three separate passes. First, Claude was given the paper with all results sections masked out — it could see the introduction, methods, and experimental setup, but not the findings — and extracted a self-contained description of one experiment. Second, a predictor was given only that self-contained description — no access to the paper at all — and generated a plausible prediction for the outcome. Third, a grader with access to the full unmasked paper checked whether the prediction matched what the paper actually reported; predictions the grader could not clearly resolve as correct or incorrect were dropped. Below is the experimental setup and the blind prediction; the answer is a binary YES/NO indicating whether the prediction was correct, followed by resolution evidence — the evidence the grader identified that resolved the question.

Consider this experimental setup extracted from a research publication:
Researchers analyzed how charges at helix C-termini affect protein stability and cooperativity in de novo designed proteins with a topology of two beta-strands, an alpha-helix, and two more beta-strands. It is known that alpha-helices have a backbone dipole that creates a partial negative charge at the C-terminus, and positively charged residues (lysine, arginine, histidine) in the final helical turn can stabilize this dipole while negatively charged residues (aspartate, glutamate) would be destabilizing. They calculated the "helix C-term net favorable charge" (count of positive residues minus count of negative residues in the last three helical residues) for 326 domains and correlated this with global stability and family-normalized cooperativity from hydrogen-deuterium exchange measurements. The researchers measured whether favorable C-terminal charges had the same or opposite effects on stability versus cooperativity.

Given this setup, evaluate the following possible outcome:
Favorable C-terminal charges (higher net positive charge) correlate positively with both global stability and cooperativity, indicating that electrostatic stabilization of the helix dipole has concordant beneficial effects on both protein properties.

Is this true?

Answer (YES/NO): NO